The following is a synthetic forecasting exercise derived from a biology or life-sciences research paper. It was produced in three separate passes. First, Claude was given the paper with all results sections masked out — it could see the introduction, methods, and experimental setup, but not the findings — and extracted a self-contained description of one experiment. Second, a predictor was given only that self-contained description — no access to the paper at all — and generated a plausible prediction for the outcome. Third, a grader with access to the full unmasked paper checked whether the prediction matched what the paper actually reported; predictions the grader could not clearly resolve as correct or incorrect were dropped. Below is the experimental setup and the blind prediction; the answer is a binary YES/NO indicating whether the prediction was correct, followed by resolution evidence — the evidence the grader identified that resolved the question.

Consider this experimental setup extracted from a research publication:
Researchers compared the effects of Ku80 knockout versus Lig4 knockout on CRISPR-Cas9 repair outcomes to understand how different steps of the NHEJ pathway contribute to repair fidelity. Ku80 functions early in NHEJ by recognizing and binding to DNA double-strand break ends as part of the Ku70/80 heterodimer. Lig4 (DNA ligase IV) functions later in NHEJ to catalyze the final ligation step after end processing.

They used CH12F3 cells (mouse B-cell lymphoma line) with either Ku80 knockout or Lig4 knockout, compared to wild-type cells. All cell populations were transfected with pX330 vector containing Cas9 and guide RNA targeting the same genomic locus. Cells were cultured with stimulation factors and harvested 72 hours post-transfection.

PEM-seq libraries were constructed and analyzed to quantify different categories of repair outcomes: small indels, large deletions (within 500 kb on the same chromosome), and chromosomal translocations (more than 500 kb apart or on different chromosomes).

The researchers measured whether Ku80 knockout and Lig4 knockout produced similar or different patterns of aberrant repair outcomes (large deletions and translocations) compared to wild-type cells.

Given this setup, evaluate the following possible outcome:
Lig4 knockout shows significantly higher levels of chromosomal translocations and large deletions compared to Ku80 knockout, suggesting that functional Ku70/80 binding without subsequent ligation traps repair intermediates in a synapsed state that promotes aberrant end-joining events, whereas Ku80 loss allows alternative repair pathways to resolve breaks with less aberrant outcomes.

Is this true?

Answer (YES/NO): NO